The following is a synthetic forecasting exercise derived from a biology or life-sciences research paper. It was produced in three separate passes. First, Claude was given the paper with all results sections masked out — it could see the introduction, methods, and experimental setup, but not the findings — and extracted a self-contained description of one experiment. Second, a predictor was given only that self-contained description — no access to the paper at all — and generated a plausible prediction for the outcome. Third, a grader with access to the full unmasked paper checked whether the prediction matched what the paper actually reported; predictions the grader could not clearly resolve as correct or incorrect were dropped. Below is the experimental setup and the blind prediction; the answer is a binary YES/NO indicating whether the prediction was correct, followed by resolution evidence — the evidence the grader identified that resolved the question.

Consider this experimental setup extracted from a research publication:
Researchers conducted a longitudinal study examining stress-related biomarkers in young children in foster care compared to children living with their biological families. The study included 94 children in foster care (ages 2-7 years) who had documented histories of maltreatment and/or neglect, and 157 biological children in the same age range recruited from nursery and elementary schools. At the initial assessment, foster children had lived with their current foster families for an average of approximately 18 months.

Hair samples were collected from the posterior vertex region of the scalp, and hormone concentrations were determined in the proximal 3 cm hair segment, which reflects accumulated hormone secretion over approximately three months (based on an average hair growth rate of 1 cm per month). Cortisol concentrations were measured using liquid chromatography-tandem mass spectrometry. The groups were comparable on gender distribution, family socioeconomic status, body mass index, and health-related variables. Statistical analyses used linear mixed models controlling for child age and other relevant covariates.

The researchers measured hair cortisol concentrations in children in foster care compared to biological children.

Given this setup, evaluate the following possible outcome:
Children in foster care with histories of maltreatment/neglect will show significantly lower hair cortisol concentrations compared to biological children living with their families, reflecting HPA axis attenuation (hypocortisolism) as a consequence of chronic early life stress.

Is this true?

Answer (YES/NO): NO